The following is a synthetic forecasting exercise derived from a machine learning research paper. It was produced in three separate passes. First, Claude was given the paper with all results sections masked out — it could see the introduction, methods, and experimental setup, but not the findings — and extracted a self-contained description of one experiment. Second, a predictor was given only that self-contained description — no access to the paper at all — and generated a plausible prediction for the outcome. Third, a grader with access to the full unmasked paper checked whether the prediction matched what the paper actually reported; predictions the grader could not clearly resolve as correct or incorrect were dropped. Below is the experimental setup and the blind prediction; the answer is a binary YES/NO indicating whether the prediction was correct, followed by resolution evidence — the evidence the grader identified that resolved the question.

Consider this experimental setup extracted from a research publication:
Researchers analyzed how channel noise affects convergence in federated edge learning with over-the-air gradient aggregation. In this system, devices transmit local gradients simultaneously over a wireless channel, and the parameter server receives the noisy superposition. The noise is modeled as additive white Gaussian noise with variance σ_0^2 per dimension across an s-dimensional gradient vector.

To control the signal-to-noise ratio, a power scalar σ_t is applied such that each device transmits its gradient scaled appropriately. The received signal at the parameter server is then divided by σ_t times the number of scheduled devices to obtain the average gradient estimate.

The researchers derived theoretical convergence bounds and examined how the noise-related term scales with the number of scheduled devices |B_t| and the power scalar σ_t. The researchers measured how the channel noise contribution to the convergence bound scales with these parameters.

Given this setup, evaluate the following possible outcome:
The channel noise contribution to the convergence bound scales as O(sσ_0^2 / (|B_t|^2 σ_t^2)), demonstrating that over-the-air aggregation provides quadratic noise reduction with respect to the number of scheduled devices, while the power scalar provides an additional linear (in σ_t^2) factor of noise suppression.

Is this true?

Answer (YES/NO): YES